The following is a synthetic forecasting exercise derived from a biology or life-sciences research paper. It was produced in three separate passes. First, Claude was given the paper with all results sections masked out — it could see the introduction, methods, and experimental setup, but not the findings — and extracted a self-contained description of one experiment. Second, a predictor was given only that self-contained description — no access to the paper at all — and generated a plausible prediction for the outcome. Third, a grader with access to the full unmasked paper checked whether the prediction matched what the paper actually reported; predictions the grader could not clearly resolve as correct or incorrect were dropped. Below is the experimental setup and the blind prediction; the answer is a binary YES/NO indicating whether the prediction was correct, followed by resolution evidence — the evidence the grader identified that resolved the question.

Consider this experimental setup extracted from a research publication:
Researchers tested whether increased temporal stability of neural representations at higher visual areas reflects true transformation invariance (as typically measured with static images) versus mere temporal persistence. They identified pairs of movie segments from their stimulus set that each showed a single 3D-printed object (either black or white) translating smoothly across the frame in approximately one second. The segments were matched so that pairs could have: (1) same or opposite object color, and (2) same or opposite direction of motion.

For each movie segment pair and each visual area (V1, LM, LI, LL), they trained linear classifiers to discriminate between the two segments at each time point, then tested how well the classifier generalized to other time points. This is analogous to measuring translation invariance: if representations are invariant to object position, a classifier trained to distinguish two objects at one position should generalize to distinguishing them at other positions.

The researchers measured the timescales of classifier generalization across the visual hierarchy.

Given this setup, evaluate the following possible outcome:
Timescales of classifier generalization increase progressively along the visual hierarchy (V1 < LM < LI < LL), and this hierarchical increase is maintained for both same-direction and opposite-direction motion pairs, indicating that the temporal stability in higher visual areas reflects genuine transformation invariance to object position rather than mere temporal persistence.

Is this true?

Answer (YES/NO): NO